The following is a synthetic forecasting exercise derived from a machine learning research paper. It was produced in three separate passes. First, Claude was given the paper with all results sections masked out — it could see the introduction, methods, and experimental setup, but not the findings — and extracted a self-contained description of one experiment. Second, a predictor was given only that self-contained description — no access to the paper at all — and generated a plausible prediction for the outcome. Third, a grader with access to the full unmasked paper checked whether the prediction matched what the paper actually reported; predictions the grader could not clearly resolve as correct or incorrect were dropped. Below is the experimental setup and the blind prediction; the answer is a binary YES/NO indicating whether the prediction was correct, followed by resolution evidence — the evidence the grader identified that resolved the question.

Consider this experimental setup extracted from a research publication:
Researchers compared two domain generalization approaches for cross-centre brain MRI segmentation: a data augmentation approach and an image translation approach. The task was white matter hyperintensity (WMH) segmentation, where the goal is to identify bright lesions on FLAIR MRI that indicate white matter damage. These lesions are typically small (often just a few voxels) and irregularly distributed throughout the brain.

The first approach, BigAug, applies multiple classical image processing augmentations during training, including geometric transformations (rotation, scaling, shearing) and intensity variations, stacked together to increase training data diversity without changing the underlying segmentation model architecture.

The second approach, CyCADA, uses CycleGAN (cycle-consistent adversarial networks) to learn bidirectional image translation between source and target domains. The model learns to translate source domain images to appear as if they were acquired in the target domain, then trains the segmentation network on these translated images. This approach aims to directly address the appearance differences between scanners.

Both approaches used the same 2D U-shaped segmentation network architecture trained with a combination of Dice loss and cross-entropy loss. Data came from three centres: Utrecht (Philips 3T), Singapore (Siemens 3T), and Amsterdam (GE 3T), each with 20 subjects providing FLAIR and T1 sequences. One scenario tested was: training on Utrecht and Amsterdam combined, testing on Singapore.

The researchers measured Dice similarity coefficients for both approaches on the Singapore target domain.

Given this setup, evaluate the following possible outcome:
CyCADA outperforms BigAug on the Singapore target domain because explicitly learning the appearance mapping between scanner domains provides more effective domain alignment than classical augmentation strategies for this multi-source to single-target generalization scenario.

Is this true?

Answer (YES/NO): NO